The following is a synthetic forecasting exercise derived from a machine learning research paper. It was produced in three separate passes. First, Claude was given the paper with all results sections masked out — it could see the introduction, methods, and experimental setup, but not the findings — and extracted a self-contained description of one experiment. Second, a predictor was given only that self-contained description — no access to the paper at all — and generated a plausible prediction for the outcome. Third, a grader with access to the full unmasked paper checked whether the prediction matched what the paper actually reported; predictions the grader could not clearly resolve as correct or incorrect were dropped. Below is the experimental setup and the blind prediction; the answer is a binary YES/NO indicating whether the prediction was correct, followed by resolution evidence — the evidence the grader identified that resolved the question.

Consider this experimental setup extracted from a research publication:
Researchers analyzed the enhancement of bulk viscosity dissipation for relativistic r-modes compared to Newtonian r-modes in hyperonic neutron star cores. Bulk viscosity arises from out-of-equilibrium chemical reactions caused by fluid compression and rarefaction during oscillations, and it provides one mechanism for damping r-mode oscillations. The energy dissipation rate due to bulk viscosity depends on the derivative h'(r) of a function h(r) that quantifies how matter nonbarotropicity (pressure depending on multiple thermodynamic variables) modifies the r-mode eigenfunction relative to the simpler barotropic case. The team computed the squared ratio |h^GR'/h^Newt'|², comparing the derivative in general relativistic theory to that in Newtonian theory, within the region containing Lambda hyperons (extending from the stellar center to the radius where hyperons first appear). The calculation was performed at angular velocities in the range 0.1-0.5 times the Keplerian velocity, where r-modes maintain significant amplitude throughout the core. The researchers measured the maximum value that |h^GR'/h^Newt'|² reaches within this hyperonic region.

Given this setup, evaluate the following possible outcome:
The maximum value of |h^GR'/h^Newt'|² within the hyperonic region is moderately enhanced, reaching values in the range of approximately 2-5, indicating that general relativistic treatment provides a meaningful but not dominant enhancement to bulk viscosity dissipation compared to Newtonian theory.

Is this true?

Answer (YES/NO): NO